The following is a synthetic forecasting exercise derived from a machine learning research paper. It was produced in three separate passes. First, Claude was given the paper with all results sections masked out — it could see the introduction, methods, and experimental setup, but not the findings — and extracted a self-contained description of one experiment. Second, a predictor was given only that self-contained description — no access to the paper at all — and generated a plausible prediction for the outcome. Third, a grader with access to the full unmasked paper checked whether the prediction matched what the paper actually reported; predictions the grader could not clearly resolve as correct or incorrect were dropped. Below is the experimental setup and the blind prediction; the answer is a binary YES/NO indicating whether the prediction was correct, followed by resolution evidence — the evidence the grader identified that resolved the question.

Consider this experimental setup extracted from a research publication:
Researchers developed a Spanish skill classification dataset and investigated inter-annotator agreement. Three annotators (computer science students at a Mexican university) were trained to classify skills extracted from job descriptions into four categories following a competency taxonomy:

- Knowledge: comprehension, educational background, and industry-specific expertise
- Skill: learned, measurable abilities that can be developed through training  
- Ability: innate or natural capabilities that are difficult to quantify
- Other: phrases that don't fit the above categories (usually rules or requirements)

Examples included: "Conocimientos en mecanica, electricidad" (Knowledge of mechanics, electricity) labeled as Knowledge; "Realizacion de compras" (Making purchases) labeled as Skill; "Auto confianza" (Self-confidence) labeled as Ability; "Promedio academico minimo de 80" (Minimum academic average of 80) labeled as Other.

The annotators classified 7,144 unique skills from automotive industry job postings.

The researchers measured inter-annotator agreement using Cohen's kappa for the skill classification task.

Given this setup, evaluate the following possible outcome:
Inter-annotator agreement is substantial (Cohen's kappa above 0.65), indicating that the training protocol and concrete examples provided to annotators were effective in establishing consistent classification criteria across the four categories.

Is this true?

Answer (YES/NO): YES